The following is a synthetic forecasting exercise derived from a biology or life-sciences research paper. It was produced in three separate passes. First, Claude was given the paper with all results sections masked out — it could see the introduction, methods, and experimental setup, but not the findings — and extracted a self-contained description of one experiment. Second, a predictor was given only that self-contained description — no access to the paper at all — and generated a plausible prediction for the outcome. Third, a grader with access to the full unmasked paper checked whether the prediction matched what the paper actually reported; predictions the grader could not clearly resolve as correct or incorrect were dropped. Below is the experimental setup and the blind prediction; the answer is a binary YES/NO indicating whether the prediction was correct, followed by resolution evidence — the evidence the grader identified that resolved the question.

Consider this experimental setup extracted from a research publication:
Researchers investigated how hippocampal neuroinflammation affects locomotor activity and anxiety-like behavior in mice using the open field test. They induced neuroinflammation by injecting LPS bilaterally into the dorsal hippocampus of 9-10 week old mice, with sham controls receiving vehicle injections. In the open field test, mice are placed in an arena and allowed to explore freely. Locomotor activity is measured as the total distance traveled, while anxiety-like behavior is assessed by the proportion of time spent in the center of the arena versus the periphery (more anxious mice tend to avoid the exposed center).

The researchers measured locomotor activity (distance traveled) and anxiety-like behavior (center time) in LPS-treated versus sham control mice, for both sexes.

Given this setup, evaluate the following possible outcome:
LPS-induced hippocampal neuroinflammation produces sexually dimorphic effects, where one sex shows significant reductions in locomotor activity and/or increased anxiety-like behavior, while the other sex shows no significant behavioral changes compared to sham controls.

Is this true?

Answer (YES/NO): NO